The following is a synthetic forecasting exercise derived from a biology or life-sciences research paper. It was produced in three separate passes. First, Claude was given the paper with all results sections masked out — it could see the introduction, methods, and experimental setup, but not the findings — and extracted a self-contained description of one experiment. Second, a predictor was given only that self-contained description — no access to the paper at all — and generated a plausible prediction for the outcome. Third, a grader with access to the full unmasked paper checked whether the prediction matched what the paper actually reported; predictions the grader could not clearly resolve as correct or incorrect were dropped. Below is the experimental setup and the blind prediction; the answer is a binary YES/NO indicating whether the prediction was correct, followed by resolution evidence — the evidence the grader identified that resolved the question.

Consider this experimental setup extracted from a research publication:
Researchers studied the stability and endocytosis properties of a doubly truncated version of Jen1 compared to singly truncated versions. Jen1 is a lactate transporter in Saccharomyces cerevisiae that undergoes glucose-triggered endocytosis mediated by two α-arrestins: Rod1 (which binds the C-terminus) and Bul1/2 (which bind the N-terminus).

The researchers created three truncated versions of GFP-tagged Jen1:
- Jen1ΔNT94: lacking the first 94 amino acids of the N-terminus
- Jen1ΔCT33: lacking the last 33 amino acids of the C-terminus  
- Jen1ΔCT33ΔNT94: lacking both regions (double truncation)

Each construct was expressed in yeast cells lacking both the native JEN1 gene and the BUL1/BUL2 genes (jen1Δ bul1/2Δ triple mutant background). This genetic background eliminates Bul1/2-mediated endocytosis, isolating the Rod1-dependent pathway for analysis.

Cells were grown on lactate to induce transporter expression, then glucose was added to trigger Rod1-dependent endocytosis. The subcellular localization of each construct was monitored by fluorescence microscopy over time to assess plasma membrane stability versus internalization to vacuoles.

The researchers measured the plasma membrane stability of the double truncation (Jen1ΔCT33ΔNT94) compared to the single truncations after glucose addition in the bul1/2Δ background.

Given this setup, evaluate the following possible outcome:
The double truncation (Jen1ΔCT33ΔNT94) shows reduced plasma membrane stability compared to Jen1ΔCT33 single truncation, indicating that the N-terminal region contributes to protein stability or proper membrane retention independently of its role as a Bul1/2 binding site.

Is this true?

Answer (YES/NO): NO